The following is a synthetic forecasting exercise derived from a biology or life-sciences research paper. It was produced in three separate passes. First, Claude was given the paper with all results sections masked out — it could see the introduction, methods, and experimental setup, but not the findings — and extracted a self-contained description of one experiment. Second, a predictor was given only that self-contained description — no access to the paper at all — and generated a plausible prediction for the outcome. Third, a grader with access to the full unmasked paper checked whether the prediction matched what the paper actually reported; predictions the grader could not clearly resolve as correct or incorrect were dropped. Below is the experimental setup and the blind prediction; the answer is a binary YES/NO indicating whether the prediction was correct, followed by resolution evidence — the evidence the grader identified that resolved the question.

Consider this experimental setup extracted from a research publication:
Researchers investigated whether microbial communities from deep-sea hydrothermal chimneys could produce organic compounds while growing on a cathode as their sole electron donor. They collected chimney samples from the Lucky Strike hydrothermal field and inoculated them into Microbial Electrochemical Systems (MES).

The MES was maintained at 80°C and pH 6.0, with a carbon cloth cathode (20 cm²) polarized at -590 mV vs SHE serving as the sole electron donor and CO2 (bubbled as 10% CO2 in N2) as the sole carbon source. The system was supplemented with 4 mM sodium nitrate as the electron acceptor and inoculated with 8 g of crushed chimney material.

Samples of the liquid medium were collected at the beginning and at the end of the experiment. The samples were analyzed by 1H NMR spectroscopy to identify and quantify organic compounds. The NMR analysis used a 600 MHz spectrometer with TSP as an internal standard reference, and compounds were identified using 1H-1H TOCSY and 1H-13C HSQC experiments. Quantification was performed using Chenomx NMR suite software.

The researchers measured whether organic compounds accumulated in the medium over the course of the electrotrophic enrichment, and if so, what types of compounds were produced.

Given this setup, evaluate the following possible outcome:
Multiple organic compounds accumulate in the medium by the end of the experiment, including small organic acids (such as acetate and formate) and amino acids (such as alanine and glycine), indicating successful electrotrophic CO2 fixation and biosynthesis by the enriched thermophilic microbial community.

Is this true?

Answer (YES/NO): NO